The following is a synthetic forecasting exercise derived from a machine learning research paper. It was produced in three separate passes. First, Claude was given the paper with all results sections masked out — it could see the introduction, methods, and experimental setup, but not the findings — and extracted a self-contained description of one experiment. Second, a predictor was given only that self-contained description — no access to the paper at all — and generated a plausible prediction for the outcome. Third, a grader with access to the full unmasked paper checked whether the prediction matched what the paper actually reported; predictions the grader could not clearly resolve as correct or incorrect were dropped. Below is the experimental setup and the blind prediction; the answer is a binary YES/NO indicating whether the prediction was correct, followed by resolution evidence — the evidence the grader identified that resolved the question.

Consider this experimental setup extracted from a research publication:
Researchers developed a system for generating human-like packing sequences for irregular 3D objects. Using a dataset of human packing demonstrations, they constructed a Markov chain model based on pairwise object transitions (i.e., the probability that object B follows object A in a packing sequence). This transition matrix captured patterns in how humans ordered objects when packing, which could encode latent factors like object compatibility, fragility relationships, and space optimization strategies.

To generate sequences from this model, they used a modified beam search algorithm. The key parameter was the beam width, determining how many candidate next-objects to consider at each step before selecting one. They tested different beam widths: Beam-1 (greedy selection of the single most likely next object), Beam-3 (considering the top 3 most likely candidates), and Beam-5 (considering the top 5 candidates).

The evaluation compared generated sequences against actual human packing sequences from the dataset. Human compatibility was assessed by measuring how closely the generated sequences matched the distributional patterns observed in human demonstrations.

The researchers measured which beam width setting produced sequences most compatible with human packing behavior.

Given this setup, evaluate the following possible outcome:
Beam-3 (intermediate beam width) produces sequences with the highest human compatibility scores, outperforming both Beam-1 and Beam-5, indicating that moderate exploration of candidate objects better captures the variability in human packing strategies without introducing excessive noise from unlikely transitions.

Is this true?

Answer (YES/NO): YES